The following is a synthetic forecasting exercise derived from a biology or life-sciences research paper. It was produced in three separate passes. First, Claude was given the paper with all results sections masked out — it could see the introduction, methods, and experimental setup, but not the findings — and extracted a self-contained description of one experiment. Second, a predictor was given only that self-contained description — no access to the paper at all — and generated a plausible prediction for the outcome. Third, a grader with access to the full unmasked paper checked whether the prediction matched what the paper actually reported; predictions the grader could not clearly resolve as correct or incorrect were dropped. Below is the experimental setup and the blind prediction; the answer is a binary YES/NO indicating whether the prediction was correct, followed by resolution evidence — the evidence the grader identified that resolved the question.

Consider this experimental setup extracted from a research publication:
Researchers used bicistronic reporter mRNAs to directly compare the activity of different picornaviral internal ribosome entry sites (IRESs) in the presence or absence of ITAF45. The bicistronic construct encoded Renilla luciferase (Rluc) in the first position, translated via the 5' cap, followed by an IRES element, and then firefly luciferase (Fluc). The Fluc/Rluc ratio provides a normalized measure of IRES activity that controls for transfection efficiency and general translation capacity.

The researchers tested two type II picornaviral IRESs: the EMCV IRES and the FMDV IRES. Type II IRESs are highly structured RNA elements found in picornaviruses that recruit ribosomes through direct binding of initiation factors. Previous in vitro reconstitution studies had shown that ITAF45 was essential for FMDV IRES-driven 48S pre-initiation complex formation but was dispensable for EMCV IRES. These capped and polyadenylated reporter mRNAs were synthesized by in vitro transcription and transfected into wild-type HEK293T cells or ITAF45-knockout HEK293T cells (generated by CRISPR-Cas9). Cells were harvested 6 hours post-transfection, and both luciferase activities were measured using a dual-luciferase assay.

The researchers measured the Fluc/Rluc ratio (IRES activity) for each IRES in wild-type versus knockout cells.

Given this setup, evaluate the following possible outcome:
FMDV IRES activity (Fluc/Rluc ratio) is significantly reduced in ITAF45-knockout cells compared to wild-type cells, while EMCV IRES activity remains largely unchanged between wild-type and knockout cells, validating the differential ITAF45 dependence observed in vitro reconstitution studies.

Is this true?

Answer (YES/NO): NO